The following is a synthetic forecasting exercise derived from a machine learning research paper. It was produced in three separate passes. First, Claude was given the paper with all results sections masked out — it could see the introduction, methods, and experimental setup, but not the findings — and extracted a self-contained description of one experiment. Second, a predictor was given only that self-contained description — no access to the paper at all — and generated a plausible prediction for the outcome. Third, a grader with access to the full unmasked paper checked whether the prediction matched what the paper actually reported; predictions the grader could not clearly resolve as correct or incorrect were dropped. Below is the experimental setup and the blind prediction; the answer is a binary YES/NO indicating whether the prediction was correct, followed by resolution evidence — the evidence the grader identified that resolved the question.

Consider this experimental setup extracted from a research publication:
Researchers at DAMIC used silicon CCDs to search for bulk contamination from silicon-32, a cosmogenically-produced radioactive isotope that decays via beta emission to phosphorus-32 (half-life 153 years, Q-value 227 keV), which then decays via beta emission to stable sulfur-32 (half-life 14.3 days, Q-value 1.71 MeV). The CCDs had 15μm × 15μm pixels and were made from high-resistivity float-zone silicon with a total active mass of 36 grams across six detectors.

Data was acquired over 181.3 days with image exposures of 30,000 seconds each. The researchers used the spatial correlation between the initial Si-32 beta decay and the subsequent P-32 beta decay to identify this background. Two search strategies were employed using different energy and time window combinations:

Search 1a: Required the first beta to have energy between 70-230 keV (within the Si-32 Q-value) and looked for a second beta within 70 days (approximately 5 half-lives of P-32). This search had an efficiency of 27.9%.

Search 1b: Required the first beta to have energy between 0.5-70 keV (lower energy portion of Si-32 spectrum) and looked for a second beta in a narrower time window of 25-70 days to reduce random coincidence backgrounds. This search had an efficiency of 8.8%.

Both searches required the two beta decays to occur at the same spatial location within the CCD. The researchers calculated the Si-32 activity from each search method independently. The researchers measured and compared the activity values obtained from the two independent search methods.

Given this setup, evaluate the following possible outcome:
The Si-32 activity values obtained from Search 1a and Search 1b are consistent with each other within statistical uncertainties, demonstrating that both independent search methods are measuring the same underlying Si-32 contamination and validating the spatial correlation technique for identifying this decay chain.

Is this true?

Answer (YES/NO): NO